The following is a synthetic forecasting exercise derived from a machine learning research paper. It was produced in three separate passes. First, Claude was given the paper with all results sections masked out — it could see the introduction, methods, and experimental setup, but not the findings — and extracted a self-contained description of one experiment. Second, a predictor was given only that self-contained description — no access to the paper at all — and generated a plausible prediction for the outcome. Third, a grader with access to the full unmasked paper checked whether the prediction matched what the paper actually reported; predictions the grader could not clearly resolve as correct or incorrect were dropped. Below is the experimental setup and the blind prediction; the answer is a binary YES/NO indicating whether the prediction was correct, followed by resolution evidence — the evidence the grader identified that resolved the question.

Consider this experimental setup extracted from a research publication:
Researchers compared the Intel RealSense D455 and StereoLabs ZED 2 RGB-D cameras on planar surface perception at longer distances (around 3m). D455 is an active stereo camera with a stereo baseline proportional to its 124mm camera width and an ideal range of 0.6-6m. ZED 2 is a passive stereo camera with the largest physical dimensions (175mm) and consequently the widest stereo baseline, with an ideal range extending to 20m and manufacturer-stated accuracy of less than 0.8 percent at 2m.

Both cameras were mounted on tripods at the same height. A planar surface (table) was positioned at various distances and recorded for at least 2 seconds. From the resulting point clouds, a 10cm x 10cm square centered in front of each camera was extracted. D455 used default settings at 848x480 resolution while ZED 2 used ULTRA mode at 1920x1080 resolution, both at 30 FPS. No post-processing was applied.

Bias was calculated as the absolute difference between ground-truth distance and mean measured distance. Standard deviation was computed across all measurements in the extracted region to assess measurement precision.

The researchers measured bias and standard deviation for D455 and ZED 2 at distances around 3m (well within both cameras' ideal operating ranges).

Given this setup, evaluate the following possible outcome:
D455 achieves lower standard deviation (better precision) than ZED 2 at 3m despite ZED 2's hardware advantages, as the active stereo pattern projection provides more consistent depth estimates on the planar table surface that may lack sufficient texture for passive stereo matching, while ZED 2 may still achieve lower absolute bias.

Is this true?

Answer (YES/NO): NO